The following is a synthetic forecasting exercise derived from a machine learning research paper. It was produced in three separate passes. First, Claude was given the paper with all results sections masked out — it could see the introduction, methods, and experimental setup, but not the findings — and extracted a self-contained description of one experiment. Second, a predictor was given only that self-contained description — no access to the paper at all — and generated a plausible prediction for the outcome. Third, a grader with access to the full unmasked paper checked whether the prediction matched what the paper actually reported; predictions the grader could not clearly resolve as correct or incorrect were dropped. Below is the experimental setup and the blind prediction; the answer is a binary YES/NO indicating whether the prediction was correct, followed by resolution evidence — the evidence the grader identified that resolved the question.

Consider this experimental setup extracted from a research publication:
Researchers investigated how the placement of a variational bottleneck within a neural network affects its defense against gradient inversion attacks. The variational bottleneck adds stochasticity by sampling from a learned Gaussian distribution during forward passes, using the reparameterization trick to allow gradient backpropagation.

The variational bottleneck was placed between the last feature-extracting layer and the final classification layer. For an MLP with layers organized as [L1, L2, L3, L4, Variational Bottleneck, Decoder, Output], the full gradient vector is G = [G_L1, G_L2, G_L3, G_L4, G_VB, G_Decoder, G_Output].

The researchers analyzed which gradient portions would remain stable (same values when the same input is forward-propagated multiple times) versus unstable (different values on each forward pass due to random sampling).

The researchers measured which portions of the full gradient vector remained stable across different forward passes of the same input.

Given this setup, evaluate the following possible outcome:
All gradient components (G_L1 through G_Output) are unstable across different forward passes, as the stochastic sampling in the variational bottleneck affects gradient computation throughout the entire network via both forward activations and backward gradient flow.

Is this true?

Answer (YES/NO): NO